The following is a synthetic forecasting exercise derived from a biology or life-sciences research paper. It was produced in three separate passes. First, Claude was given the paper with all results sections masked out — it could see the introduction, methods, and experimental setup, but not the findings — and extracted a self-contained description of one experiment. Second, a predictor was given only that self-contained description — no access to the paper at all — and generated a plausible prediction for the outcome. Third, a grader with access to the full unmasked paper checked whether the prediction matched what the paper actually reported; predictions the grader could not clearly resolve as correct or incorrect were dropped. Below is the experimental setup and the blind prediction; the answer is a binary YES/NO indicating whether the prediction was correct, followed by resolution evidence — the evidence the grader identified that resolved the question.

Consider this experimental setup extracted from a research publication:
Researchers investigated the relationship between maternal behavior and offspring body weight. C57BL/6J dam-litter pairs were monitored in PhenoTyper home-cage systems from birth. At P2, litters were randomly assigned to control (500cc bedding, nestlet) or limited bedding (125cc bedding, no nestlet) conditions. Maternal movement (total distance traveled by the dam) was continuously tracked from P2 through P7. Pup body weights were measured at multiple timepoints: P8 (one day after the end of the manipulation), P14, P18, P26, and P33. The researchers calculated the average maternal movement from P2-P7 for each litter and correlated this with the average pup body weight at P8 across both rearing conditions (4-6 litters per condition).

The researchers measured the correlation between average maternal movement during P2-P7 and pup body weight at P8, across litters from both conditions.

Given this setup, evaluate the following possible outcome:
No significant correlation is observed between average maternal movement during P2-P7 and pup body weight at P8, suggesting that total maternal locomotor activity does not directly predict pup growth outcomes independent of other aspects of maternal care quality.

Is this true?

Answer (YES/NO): NO